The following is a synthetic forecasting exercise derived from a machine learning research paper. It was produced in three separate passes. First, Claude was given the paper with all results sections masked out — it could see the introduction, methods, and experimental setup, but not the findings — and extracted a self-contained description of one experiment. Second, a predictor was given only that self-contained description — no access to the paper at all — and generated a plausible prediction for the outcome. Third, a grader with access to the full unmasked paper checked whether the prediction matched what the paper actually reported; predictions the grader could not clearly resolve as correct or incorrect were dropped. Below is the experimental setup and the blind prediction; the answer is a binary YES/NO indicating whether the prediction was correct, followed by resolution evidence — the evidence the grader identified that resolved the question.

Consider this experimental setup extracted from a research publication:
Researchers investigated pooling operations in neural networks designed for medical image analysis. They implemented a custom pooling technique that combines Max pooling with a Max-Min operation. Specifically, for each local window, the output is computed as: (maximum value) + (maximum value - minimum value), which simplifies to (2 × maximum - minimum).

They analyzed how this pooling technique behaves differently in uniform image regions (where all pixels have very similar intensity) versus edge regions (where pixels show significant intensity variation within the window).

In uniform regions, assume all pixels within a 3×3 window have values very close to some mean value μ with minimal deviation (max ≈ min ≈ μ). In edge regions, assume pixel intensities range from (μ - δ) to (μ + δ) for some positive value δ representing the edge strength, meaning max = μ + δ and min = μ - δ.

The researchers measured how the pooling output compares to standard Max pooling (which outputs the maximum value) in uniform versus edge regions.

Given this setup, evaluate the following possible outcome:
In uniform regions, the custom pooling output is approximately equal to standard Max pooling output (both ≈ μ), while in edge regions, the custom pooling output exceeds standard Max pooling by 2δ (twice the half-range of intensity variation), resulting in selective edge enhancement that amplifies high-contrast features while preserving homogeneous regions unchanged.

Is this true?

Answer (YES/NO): YES